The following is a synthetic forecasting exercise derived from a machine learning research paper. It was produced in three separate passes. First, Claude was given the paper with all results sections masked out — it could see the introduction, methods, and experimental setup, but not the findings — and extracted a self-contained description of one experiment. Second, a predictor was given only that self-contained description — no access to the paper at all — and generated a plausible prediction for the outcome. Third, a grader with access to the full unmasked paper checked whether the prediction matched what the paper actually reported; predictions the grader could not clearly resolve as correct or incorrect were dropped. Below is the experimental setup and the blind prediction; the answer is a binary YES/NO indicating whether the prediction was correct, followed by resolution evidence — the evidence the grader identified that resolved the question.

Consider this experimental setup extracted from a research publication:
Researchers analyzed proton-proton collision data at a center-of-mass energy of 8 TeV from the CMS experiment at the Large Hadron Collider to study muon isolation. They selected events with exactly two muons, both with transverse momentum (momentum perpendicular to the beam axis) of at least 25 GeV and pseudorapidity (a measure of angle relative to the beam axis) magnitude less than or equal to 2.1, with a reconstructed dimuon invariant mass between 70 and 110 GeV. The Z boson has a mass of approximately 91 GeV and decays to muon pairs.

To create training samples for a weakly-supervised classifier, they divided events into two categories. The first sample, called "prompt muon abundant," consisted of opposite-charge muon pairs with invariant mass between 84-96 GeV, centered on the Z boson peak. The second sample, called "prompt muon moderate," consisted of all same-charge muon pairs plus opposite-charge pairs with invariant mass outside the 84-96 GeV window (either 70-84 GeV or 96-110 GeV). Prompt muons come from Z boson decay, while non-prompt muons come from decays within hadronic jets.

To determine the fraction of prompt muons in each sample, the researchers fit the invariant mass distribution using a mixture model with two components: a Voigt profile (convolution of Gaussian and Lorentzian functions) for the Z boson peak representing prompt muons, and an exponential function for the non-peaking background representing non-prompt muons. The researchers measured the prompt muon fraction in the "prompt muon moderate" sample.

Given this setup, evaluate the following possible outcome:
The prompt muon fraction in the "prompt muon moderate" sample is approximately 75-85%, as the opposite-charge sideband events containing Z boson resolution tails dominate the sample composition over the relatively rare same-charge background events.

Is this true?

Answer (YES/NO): NO